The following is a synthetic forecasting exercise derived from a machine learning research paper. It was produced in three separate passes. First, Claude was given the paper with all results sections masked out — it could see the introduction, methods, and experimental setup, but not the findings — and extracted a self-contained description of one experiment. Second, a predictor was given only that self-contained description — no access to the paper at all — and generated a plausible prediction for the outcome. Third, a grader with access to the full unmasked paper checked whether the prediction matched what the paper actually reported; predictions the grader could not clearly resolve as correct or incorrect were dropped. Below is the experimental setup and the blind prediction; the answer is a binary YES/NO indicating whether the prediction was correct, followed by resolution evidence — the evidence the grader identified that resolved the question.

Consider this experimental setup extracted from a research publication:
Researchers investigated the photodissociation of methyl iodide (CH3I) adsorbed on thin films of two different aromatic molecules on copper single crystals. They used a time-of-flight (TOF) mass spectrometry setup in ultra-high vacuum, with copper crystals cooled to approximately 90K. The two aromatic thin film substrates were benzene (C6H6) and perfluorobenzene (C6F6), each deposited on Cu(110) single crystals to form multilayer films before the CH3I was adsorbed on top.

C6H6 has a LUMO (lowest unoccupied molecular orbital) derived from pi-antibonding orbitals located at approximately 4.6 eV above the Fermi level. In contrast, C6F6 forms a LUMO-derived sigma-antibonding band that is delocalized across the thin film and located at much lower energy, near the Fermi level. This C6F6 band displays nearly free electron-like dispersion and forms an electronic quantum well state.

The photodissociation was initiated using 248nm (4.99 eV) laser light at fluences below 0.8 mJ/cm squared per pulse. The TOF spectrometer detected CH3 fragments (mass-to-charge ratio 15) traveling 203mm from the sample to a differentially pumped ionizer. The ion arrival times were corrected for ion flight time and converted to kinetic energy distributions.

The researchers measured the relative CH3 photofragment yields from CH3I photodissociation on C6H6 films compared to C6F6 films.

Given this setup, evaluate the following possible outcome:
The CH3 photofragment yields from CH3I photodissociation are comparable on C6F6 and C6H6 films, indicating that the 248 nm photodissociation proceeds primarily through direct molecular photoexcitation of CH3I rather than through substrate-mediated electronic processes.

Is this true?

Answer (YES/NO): NO